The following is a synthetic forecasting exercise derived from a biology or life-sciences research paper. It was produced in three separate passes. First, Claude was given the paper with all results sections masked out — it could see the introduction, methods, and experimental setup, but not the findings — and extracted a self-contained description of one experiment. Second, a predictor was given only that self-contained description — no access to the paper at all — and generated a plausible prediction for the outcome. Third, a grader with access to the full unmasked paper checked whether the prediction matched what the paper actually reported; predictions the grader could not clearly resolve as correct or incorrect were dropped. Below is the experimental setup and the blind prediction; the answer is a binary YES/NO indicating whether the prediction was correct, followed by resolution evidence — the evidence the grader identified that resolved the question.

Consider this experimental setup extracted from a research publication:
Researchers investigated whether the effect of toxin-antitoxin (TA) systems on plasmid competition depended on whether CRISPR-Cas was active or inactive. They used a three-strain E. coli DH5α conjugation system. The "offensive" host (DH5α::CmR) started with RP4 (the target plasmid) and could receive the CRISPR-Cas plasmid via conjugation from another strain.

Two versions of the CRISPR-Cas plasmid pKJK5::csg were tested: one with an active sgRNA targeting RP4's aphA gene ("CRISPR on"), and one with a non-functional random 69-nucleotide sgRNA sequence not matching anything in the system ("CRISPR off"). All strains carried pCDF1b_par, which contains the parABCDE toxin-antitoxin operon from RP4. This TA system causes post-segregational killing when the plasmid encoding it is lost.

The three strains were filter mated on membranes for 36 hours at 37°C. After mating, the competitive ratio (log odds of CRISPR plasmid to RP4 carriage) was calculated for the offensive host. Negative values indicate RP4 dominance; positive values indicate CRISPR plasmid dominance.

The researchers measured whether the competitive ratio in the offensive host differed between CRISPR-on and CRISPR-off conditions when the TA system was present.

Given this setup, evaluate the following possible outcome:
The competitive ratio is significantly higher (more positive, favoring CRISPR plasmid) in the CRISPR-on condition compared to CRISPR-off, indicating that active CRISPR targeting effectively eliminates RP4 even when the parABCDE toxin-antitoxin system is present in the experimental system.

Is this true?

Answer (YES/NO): NO